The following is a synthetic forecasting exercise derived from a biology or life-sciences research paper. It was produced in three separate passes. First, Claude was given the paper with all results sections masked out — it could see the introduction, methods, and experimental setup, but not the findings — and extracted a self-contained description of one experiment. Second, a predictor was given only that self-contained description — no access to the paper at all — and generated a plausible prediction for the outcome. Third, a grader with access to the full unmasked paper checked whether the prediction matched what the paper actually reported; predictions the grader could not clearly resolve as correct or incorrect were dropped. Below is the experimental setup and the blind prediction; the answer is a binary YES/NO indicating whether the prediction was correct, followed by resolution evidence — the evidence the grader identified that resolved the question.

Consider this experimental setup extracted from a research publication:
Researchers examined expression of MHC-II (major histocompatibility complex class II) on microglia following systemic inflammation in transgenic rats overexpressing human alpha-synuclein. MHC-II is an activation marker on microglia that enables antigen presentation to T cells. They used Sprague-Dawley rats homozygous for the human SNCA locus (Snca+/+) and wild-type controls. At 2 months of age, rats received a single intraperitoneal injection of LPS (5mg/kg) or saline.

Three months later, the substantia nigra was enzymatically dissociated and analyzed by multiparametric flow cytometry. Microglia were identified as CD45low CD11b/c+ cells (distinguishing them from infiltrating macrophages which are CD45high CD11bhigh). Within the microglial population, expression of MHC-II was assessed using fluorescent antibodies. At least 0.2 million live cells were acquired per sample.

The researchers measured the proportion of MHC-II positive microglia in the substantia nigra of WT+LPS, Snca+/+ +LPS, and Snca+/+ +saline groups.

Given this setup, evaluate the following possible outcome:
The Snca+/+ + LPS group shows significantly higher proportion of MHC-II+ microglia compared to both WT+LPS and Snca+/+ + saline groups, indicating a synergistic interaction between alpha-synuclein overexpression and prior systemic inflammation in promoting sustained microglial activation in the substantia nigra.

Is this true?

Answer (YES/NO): NO